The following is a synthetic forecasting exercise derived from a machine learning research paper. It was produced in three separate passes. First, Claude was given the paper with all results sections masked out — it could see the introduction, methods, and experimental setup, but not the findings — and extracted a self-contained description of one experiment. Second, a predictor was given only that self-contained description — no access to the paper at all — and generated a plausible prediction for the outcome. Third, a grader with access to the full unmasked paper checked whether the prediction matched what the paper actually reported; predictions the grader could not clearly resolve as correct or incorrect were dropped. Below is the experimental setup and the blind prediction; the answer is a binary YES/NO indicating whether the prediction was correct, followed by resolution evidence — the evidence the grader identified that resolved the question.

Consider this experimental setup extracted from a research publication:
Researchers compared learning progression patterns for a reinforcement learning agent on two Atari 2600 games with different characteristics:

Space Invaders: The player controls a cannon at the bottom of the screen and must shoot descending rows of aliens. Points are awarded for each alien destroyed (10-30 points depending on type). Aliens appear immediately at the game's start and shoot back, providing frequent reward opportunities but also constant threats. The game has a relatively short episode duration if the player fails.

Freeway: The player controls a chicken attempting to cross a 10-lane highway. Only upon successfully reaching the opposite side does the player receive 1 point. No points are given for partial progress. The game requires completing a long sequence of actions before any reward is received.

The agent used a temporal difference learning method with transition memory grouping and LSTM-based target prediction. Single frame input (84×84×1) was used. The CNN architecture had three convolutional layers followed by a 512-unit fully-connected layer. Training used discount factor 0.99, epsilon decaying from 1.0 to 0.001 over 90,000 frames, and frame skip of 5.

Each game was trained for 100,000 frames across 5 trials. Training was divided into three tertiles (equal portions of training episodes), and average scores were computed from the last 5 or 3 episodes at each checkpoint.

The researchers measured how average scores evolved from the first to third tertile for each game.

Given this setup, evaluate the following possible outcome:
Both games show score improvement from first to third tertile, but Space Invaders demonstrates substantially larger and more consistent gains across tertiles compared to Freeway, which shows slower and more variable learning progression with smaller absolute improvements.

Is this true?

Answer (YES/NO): NO